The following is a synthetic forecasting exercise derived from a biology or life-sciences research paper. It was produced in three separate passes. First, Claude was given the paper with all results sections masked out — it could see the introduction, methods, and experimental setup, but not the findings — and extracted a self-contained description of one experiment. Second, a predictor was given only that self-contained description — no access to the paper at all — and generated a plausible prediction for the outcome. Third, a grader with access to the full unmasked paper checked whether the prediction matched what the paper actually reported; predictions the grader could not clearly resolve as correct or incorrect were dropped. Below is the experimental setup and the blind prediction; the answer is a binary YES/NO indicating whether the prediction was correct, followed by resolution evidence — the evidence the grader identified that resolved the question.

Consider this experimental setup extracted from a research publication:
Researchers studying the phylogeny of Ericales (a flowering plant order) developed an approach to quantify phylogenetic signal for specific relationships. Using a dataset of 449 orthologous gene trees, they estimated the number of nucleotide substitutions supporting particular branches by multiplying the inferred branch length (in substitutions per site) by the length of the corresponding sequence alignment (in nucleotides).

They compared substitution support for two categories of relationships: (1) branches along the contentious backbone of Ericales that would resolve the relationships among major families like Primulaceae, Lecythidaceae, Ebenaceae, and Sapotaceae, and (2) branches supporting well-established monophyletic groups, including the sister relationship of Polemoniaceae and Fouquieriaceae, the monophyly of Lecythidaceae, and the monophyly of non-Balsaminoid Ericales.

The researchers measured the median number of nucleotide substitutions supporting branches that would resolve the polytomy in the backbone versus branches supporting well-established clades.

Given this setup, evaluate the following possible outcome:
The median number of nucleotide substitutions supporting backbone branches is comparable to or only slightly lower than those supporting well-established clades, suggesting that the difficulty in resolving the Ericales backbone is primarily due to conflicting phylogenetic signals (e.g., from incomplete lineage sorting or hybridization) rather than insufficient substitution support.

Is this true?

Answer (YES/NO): NO